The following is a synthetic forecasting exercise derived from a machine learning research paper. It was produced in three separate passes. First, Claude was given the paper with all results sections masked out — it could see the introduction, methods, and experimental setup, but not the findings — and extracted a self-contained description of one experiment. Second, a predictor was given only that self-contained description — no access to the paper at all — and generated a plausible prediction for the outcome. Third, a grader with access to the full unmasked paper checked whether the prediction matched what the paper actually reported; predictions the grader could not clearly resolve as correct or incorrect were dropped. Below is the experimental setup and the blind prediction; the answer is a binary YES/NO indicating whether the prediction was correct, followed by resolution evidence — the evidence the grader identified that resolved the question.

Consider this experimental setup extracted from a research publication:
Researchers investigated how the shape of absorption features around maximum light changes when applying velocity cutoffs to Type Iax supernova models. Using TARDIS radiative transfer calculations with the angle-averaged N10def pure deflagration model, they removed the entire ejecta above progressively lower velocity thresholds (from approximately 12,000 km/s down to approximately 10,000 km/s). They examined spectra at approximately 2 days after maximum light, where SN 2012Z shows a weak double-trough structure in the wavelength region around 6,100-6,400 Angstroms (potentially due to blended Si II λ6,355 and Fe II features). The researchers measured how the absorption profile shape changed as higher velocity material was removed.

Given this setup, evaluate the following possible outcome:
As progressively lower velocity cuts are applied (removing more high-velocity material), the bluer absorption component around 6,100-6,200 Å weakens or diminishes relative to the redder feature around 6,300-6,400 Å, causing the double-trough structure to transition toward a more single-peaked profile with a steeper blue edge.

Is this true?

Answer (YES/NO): NO